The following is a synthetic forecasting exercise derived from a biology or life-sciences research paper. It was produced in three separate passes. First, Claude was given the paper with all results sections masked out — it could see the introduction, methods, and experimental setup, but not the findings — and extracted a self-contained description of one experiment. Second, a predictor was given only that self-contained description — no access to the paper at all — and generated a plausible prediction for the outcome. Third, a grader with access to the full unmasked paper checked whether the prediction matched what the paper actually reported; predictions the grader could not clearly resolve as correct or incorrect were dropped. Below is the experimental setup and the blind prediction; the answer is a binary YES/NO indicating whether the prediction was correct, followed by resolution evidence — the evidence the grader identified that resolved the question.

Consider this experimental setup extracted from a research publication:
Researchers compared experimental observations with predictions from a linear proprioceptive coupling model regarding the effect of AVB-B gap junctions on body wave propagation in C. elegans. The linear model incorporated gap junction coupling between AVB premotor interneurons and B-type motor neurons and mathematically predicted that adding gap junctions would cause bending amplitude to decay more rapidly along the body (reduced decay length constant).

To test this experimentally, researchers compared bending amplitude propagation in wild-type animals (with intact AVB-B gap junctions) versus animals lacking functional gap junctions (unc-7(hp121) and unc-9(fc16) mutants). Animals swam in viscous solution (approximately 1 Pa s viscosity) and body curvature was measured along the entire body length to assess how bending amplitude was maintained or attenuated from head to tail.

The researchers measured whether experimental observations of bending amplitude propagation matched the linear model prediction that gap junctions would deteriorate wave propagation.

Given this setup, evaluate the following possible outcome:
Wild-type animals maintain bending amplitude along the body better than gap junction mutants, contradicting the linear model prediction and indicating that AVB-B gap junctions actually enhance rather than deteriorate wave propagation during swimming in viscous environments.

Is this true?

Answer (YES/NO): YES